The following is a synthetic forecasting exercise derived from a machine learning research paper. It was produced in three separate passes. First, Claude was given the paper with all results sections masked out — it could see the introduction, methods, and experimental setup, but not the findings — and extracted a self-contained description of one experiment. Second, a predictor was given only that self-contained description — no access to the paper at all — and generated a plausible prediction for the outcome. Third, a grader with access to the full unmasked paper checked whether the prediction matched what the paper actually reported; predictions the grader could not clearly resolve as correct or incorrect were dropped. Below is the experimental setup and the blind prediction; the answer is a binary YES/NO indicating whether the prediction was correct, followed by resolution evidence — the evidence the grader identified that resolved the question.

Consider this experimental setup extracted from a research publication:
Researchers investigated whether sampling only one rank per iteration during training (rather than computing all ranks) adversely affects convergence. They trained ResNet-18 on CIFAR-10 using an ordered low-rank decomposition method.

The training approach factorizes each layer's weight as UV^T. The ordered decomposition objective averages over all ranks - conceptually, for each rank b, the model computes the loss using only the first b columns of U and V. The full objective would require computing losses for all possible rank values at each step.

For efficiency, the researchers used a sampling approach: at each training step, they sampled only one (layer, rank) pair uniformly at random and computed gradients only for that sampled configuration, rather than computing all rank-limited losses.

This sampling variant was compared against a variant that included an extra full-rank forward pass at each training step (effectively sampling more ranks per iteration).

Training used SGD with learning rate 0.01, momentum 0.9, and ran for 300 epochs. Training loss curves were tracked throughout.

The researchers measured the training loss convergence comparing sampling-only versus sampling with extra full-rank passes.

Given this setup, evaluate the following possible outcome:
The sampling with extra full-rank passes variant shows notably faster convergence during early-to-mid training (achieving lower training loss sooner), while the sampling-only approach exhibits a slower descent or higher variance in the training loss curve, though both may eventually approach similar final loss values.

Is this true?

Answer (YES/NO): NO